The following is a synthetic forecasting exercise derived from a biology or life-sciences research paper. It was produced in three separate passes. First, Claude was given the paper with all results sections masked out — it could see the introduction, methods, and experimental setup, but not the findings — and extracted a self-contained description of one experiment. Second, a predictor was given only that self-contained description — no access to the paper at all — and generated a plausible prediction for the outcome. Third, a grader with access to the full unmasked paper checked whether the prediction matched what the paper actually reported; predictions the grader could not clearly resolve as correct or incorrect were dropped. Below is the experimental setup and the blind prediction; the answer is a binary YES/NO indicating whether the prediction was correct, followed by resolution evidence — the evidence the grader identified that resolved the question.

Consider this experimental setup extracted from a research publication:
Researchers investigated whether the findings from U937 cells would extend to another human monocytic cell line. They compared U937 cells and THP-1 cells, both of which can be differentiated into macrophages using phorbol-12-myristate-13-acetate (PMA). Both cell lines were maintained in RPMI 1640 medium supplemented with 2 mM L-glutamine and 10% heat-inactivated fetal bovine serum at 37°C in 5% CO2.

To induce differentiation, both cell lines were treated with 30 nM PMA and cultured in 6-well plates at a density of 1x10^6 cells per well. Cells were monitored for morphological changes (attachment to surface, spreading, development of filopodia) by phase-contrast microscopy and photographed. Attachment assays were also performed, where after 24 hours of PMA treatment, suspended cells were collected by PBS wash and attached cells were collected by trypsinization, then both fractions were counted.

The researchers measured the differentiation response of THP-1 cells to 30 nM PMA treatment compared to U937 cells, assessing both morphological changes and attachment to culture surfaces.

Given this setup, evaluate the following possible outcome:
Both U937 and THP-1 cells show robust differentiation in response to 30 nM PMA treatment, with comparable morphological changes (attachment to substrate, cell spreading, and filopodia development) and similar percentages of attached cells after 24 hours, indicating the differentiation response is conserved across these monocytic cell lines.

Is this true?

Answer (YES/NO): YES